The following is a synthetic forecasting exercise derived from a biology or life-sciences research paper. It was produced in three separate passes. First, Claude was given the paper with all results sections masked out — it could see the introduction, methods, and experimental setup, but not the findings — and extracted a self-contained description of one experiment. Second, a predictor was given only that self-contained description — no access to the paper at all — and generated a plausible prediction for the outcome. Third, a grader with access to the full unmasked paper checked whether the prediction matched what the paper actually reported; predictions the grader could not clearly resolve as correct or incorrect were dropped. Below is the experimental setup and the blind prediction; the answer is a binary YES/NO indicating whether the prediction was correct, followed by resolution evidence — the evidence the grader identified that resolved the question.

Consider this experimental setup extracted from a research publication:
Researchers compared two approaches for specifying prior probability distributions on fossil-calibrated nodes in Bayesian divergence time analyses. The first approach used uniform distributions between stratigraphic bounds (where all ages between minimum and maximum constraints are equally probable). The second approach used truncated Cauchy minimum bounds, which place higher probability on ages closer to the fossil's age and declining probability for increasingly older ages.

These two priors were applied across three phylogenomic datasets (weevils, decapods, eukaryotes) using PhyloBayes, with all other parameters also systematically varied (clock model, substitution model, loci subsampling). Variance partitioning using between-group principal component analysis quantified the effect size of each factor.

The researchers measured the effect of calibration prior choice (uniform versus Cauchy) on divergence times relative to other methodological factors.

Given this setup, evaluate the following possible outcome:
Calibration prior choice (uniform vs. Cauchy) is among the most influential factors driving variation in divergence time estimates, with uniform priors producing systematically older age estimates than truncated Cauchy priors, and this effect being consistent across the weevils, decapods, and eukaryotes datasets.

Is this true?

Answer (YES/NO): NO